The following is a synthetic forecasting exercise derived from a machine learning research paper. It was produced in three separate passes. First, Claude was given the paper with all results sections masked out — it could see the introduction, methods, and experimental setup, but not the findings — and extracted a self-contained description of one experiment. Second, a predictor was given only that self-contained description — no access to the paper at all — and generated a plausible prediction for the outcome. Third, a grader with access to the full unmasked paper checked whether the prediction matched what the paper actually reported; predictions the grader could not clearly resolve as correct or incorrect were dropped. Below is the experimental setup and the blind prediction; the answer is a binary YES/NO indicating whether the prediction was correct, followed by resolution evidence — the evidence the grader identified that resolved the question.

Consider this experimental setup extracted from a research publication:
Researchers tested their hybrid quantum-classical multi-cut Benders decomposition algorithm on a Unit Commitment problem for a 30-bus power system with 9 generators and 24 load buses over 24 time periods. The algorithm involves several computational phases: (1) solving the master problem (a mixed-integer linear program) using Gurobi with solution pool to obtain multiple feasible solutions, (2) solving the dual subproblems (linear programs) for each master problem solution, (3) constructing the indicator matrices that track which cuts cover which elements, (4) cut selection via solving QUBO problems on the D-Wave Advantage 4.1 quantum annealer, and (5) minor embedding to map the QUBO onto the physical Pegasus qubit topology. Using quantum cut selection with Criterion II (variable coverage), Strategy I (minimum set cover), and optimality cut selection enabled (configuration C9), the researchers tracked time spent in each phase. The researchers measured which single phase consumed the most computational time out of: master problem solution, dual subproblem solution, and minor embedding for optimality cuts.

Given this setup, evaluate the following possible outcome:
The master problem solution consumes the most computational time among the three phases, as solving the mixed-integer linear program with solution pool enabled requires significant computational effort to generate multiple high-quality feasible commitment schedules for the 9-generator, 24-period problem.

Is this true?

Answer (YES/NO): NO